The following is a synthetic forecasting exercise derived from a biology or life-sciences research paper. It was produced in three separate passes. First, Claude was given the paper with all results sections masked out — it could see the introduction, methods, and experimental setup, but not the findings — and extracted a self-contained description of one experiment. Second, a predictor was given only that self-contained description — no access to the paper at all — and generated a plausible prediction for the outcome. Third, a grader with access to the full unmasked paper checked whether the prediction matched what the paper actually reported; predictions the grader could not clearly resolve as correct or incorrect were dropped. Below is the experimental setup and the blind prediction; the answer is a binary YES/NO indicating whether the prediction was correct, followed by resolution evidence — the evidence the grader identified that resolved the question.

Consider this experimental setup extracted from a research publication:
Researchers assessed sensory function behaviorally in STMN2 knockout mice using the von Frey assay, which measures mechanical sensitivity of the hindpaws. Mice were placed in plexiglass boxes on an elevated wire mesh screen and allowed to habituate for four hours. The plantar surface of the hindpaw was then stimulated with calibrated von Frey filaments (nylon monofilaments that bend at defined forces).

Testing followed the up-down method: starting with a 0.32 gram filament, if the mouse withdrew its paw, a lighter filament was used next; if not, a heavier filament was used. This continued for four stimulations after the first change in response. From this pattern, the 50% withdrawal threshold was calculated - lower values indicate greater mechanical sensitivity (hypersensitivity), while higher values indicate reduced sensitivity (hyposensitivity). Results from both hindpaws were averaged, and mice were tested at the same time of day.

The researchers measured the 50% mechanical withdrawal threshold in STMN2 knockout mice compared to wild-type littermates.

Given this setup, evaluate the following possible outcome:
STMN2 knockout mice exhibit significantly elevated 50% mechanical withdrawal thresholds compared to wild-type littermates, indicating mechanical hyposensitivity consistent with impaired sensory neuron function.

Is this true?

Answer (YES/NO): YES